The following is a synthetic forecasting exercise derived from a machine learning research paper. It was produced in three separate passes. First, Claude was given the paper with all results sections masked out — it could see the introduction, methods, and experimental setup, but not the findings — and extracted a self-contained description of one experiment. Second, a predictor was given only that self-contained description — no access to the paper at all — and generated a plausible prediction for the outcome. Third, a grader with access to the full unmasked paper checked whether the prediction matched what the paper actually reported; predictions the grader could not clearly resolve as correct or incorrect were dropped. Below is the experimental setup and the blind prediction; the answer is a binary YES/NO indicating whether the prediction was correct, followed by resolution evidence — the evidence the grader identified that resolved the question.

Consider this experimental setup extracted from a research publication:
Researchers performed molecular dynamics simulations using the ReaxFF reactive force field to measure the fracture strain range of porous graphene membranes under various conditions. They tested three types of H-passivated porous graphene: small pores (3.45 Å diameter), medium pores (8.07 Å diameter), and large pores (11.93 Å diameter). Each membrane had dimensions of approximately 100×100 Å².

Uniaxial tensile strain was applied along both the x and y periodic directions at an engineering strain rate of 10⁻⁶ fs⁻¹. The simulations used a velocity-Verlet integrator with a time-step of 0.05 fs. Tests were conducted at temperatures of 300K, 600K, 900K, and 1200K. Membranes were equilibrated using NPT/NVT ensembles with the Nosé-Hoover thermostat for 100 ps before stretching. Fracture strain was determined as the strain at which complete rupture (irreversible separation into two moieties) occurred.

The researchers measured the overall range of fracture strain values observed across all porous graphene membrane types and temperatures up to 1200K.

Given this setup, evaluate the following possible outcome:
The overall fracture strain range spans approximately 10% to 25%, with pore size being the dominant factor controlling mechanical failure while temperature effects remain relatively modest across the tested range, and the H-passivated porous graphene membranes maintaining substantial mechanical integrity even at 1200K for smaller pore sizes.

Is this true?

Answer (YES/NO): NO